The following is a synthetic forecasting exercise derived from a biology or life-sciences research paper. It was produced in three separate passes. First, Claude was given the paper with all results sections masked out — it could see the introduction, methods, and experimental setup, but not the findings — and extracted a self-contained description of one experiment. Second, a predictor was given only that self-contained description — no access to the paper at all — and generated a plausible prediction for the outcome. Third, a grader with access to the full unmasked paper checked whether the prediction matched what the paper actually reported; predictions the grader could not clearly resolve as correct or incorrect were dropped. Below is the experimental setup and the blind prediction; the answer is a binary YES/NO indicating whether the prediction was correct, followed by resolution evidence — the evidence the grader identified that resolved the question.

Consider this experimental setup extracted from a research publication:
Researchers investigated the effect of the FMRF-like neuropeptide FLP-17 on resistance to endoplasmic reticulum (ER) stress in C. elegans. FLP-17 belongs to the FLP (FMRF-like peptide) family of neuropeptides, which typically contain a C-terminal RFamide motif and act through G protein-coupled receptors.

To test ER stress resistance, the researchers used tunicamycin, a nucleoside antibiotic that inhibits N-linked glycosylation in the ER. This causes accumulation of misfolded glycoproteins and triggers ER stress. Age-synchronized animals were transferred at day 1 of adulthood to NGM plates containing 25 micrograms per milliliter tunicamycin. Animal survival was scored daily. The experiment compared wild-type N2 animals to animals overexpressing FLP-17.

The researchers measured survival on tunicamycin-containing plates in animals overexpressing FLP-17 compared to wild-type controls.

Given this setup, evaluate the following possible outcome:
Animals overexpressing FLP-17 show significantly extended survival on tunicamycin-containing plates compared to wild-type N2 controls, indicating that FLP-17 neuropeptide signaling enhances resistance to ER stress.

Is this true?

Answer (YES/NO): YES